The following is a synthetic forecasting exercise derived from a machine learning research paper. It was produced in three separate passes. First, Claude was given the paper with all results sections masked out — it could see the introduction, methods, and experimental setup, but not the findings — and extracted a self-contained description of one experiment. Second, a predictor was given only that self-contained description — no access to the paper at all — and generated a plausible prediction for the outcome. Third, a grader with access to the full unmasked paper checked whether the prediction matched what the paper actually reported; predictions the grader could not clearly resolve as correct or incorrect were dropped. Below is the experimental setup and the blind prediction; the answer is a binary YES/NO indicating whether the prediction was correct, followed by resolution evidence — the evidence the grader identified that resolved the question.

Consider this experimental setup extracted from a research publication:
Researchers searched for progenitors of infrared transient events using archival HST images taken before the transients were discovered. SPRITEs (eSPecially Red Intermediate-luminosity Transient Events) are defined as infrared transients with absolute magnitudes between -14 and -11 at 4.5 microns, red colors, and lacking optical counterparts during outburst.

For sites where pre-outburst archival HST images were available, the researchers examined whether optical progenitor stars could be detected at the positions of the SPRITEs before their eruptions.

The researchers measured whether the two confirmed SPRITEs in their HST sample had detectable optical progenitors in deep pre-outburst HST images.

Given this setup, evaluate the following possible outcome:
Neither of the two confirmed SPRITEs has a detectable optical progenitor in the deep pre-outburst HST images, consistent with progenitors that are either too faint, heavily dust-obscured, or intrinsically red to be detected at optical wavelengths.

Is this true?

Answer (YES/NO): YES